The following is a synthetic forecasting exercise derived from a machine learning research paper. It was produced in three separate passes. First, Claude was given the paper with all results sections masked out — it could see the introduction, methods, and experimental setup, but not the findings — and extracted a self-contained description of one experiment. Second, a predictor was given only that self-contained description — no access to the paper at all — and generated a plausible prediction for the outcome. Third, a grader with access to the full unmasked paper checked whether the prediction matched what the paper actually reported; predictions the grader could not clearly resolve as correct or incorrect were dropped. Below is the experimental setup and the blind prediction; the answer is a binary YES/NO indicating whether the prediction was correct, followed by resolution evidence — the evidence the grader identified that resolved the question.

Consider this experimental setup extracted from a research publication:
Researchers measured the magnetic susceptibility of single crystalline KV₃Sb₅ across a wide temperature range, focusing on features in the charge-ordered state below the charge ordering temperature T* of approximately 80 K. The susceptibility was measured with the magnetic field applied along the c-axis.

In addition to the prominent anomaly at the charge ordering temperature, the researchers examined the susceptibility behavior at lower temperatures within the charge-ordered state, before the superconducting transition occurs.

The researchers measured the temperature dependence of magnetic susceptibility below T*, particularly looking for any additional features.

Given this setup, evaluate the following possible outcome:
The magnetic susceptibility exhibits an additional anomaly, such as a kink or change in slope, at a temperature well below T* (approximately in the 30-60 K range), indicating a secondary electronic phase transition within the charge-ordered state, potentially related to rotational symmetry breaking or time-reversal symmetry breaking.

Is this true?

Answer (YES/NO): YES